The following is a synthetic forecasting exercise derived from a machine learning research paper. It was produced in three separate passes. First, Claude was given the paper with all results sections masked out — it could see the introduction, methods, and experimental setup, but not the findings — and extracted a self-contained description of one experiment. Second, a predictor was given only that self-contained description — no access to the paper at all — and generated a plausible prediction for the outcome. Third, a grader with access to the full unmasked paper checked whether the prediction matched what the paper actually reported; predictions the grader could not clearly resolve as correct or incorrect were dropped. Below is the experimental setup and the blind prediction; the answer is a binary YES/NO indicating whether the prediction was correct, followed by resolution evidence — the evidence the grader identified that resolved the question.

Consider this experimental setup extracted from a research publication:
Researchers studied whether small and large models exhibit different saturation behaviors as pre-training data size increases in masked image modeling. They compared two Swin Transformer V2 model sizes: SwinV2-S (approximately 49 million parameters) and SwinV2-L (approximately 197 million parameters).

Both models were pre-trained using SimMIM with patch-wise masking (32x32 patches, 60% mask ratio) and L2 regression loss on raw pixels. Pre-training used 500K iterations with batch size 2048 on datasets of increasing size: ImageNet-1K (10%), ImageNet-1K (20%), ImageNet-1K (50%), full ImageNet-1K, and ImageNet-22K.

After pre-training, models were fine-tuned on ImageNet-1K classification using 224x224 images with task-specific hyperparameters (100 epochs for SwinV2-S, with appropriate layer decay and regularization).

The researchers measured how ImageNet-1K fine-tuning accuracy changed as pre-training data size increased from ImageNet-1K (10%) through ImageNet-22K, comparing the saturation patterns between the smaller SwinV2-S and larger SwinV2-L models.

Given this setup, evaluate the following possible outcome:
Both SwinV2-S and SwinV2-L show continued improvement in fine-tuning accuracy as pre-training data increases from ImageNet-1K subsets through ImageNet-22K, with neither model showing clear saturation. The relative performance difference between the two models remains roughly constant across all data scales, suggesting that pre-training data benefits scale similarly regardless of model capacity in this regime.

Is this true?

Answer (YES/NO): NO